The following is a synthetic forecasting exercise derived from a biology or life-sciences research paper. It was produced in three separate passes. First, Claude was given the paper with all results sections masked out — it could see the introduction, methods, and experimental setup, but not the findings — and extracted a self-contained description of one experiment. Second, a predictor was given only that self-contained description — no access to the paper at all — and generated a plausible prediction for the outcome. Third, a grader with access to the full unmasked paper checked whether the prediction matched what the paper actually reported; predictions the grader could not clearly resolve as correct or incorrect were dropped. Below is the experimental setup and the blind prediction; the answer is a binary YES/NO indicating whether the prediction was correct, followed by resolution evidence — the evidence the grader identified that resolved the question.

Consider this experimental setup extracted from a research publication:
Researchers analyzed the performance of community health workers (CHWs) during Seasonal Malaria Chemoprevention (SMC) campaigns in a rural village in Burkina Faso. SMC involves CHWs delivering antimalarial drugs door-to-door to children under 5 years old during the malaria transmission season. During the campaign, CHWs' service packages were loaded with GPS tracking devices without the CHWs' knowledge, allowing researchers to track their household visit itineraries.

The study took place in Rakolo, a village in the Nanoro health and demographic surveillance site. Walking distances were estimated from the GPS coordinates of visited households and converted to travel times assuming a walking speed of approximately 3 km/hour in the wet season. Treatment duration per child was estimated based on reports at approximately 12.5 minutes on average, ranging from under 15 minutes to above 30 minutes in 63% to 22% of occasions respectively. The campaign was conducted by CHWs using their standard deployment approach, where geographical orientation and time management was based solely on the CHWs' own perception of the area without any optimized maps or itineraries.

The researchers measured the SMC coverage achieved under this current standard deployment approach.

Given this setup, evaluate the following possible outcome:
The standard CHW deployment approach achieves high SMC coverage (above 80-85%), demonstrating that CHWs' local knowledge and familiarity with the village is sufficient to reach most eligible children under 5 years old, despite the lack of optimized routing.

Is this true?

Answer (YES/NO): NO